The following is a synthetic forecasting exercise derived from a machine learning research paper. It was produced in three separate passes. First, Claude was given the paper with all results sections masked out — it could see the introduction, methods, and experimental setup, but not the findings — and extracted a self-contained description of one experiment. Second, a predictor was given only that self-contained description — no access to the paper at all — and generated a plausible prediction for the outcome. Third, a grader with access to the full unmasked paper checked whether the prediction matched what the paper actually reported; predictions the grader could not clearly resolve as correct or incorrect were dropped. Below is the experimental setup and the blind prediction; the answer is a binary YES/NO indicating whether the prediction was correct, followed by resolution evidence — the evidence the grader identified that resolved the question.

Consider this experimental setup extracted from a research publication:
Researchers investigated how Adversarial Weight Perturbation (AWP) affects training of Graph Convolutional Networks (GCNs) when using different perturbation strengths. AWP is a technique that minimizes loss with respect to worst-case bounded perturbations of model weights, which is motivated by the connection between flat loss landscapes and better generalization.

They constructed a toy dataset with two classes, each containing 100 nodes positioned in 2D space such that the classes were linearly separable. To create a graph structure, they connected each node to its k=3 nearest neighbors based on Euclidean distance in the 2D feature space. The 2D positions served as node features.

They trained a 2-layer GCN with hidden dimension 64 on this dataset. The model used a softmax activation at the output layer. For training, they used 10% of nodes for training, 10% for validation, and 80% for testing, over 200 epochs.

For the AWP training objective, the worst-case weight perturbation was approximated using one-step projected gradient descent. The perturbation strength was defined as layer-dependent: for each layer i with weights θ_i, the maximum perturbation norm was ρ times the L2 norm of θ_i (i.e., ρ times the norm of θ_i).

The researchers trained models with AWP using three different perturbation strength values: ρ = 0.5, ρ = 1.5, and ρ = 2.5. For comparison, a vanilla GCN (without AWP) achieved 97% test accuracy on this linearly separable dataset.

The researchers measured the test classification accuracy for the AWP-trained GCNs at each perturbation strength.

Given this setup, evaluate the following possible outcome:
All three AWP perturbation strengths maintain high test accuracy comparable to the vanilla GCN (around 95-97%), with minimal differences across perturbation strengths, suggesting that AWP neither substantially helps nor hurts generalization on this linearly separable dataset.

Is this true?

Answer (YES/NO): NO